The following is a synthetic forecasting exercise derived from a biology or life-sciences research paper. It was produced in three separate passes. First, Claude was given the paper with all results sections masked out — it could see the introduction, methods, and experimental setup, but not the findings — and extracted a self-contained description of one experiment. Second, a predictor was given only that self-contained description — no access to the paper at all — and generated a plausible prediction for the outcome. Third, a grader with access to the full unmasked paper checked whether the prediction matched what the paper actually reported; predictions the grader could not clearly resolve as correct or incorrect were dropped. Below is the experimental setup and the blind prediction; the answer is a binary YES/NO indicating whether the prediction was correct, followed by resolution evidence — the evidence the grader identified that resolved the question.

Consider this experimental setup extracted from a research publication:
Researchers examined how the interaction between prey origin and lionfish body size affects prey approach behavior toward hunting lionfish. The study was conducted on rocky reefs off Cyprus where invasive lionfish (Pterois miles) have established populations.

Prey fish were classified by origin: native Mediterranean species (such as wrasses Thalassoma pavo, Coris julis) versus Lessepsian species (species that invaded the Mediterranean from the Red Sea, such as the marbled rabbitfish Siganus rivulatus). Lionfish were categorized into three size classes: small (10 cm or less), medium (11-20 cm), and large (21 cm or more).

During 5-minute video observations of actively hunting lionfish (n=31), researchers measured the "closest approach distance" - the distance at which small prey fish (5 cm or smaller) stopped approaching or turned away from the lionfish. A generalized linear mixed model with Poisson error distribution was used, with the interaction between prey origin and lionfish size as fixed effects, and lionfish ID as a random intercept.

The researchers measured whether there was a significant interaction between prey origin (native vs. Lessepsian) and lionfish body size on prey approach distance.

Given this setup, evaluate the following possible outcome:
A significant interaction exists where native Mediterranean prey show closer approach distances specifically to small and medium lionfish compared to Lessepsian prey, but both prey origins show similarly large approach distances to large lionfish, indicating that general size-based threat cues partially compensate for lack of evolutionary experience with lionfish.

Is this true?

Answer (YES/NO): NO